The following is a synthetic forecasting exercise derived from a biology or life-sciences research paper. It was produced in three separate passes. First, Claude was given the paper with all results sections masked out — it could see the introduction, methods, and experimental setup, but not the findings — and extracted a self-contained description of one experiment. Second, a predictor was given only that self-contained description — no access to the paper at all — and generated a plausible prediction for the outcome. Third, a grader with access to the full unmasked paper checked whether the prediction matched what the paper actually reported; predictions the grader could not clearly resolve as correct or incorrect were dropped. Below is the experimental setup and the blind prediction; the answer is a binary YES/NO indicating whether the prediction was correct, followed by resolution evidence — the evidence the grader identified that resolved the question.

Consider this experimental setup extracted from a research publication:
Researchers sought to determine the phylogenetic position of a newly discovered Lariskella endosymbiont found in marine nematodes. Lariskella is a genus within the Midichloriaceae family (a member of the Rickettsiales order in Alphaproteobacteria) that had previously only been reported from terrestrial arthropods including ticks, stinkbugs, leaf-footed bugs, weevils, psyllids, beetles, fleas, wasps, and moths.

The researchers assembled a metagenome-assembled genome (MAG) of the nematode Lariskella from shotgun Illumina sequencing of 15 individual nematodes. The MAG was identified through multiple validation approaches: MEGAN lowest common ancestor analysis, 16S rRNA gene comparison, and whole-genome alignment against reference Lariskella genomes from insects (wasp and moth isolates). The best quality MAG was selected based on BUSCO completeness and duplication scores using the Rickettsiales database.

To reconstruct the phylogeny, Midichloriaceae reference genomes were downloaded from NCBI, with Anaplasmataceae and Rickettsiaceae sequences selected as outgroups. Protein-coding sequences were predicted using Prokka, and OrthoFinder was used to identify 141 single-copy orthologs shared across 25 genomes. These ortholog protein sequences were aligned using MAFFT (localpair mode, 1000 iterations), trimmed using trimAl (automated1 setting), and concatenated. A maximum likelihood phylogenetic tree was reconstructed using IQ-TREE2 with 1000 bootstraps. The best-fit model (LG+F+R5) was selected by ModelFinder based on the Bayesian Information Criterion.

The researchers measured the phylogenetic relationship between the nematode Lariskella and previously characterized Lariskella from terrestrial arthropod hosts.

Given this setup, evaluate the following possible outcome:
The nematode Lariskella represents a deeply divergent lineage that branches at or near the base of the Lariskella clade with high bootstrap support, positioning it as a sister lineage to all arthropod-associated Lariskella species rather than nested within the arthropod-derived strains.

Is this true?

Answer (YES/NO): NO